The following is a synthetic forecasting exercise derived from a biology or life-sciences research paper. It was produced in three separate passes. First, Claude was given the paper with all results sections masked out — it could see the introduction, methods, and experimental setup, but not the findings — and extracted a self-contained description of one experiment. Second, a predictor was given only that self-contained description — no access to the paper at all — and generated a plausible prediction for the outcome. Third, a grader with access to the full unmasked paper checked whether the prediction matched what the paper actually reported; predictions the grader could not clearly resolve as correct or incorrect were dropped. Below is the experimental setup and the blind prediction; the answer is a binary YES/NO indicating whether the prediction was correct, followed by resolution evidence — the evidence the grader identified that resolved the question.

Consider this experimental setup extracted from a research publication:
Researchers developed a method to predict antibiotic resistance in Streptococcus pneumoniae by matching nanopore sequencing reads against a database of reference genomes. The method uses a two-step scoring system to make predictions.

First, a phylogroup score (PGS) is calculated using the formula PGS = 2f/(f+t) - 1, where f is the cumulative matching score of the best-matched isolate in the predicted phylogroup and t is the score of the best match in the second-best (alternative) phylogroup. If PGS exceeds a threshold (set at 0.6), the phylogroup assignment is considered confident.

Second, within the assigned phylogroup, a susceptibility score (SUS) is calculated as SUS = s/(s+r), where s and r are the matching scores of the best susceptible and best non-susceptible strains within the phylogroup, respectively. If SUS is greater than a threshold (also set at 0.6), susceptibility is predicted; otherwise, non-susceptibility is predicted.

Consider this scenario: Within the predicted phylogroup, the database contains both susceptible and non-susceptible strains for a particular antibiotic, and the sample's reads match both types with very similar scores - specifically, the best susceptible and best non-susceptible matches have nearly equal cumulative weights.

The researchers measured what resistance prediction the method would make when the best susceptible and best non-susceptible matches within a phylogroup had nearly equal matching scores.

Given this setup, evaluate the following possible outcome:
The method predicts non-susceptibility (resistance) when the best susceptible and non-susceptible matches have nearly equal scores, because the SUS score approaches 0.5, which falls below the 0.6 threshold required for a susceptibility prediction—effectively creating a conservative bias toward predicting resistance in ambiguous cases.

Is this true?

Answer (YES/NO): YES